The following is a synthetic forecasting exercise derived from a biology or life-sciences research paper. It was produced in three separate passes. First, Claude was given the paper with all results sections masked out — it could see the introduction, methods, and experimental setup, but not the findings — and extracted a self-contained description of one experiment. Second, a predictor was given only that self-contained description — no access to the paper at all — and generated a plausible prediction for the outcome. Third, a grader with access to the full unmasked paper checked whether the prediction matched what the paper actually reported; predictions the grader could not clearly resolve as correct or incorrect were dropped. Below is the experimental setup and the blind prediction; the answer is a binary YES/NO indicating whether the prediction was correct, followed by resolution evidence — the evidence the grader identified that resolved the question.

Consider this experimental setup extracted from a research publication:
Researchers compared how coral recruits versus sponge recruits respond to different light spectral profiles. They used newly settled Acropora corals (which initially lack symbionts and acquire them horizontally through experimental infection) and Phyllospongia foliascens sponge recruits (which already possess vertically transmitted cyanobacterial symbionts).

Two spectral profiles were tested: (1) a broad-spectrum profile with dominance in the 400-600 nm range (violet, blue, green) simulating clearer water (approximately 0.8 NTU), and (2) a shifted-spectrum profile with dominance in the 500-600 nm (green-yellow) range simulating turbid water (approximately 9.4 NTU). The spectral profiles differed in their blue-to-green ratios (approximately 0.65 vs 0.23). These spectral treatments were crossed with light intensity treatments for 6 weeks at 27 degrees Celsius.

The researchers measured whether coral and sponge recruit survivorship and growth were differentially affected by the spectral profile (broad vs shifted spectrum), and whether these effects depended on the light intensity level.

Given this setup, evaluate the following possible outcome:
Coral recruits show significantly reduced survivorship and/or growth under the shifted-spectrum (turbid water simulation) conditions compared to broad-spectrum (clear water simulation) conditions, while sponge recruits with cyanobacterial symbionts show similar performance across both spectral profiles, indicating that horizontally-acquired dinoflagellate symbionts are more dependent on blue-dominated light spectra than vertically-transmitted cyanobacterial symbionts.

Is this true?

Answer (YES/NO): NO